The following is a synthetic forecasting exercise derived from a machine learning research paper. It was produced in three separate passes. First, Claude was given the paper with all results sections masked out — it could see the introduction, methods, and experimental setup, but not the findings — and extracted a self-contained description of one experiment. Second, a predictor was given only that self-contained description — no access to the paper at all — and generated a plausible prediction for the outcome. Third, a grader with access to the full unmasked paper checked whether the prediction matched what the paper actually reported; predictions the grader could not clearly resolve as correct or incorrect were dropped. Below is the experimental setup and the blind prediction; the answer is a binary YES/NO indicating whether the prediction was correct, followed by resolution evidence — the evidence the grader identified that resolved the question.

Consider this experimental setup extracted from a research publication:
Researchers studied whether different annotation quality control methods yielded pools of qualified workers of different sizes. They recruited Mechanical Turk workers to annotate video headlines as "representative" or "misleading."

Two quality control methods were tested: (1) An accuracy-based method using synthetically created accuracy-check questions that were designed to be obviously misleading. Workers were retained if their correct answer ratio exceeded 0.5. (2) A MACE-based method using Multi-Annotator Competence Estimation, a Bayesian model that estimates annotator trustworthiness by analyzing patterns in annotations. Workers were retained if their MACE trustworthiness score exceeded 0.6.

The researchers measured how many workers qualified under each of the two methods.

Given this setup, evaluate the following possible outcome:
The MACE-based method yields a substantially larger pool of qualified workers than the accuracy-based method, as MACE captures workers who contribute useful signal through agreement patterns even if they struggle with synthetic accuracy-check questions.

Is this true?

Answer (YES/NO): NO